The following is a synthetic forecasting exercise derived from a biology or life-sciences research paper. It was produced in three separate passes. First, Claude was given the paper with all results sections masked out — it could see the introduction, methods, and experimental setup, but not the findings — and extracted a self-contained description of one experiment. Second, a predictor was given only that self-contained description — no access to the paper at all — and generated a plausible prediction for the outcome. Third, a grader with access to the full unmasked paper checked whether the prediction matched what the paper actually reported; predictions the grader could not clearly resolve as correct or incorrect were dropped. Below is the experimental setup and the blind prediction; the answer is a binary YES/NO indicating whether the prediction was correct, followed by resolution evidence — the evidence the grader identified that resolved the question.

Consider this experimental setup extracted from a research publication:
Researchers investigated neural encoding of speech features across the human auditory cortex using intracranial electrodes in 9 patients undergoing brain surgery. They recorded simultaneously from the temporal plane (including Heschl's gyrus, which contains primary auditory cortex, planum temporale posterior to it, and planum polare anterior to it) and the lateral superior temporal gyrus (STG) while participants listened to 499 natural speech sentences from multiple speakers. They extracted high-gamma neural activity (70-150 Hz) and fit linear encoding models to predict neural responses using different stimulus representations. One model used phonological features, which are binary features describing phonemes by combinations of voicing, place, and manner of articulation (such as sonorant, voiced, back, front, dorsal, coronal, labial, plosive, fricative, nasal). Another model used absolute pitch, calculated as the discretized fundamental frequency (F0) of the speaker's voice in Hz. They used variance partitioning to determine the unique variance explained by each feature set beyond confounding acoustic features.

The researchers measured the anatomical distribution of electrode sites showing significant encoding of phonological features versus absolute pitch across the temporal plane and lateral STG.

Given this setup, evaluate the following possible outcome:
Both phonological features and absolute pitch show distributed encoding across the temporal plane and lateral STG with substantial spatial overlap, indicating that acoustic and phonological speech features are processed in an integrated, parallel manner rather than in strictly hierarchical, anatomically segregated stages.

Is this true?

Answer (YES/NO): NO